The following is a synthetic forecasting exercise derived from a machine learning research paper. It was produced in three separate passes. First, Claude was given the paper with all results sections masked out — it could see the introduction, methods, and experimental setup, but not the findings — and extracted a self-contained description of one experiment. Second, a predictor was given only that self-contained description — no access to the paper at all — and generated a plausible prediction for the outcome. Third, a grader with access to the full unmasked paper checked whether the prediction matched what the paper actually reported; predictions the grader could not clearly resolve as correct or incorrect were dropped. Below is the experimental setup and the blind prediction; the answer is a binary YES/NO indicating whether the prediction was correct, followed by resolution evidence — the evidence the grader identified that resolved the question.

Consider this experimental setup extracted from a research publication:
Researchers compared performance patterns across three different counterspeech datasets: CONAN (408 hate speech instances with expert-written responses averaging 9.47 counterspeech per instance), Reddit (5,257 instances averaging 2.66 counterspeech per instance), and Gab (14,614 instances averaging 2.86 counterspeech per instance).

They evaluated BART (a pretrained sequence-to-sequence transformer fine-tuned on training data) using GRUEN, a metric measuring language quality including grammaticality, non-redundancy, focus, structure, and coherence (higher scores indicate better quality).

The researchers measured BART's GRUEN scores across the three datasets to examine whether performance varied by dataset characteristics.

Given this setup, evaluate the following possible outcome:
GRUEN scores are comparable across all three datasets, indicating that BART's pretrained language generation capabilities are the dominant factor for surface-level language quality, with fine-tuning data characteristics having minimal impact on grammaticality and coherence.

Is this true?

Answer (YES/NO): YES